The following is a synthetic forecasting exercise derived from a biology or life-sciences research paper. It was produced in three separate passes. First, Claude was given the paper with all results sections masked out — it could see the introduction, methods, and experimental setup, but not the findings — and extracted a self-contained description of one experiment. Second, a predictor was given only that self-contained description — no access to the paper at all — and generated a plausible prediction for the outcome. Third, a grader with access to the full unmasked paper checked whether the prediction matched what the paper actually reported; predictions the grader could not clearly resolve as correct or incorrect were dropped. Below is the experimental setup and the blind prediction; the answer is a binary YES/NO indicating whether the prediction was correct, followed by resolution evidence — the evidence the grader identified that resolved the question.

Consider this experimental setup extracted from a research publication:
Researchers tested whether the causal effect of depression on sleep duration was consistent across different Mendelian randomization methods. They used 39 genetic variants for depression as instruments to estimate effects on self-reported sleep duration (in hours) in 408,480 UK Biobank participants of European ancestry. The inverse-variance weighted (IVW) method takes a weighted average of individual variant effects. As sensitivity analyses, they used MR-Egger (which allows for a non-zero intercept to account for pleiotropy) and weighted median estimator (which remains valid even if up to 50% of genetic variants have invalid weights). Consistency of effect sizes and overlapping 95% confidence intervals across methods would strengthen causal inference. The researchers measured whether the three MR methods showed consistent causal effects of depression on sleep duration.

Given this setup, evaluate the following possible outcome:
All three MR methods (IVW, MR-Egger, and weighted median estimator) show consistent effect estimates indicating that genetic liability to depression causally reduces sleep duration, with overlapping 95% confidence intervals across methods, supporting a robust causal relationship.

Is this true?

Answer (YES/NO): NO